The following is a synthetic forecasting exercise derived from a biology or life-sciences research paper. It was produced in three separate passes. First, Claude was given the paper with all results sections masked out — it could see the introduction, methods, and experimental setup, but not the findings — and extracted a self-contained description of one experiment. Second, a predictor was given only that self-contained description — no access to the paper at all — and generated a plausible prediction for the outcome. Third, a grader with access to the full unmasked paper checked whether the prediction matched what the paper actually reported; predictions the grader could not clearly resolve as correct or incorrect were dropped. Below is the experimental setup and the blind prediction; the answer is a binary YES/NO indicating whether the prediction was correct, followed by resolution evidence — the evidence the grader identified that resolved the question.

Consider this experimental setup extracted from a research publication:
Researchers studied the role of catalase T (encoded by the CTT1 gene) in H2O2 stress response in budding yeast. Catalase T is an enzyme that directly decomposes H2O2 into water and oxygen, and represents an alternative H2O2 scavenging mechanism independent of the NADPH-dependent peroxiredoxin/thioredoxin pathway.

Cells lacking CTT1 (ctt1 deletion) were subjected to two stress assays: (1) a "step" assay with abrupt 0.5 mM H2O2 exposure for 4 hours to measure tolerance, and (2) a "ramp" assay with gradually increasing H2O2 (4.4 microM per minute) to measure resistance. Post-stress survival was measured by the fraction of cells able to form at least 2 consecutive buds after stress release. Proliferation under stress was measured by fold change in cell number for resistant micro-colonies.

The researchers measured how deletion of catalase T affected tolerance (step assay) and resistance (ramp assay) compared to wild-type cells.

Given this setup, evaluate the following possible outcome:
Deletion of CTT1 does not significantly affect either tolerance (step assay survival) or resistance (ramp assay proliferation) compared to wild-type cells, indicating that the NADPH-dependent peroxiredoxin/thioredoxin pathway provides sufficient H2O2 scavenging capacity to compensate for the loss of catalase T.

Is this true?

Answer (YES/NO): NO